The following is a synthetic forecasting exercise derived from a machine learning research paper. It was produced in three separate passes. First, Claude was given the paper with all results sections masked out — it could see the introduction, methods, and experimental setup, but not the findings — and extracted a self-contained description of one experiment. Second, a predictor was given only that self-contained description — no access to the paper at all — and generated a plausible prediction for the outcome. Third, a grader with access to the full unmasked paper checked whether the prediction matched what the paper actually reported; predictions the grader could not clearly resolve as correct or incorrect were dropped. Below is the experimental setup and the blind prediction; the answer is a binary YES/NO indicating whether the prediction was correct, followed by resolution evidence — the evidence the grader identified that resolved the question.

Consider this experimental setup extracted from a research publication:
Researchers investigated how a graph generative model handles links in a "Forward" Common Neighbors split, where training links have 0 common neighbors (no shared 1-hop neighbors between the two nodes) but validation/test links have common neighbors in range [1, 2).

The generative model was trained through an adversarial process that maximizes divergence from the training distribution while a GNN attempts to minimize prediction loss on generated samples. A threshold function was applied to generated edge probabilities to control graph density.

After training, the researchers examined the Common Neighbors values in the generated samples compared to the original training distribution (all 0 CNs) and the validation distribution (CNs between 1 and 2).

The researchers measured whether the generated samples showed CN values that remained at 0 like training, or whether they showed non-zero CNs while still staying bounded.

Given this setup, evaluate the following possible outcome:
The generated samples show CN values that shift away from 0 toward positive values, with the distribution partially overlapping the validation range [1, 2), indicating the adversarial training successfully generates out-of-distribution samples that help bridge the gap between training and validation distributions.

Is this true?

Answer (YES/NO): NO